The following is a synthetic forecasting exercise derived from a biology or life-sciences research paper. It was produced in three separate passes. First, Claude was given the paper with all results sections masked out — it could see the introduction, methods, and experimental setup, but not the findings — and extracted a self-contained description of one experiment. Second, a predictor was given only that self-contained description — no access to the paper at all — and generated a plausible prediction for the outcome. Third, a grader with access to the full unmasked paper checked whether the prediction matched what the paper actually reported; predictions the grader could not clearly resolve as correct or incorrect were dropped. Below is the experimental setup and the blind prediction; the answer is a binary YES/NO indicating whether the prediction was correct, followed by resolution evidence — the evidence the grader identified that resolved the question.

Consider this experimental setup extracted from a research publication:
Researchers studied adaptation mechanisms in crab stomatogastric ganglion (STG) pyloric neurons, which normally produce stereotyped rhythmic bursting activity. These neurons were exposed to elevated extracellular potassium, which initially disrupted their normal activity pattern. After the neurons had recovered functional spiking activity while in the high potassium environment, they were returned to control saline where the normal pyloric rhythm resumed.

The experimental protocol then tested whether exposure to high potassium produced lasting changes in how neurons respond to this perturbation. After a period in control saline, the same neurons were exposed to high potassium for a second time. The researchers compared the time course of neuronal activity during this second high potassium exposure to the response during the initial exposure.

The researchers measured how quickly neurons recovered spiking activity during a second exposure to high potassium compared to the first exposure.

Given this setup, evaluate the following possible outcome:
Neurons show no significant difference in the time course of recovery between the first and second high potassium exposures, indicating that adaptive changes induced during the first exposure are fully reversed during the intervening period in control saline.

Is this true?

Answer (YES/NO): NO